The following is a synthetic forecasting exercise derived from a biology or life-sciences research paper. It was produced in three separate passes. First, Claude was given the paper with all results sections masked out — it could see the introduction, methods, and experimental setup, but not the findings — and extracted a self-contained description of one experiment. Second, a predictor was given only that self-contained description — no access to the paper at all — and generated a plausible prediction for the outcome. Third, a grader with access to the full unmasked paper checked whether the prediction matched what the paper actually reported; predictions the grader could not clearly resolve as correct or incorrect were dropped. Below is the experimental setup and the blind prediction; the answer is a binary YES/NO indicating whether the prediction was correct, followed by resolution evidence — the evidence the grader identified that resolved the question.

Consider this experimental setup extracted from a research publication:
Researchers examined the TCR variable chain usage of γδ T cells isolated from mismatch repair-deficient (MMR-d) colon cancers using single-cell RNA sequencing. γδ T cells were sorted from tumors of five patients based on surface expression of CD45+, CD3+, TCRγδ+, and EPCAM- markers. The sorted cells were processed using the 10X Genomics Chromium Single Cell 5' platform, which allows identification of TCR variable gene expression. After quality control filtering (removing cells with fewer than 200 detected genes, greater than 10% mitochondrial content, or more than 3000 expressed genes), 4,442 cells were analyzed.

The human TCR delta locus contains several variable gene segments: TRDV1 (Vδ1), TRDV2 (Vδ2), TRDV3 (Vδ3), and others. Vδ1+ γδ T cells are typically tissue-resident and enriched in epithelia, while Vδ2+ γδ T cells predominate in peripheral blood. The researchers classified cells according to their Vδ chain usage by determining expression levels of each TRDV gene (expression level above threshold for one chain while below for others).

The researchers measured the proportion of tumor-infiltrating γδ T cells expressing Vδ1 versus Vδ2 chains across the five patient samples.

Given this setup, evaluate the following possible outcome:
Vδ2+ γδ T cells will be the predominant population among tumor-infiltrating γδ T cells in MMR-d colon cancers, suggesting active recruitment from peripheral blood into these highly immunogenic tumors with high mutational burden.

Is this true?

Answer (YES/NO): NO